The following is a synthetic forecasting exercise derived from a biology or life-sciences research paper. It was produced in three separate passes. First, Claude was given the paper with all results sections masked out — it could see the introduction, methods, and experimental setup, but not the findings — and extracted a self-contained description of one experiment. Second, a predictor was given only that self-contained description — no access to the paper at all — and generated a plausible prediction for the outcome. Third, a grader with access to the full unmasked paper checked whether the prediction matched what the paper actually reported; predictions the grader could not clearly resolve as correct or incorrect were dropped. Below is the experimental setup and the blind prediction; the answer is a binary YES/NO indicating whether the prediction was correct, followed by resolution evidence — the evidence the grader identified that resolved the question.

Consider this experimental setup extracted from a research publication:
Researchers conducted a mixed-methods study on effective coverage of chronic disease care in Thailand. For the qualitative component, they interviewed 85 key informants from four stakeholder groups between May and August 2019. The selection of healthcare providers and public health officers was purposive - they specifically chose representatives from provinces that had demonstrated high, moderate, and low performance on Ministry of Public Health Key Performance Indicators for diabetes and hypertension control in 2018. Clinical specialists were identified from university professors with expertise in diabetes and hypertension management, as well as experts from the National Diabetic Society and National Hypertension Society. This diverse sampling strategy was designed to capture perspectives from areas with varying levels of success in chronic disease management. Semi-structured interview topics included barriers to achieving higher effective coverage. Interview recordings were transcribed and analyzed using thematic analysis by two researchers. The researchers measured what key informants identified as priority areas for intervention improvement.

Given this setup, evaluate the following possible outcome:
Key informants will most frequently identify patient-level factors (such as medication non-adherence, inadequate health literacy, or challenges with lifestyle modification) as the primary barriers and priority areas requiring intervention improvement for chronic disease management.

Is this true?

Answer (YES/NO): NO